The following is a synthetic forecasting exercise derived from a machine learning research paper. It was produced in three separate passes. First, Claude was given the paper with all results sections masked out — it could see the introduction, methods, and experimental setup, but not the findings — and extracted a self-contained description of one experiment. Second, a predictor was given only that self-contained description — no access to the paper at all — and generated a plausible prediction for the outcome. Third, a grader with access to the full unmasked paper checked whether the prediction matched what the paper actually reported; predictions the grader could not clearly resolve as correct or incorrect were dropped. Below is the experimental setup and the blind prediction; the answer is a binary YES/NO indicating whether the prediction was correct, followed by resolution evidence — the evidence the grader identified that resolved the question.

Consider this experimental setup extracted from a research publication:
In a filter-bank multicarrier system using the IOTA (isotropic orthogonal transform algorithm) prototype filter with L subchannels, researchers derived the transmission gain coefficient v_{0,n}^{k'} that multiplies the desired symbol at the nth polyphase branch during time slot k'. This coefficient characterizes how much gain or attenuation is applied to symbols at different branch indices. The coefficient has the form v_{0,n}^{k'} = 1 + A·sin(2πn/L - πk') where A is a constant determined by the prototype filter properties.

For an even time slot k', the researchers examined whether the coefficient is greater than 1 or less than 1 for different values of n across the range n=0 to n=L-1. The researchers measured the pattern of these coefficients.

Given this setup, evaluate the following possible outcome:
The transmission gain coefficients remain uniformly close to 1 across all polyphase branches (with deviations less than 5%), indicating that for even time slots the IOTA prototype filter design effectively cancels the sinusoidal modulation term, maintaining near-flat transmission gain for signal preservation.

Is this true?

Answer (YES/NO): NO